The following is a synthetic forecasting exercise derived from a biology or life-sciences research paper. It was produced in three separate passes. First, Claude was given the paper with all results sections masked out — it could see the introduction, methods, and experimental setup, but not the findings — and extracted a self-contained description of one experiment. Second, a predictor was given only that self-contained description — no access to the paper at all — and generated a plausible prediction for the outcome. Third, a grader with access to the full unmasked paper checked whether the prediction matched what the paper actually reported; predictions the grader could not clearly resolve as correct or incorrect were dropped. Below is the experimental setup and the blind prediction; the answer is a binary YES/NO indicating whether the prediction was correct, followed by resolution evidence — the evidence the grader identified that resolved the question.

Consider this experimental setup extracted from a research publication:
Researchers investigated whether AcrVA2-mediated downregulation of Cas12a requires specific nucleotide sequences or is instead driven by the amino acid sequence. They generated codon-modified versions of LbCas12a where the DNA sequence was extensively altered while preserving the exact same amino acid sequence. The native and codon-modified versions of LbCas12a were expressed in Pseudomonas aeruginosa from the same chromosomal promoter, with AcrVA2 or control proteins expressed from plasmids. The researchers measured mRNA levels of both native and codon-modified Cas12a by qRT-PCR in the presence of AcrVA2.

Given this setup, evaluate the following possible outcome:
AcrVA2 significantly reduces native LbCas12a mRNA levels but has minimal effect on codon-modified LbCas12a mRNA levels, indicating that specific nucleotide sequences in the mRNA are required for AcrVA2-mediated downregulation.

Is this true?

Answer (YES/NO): NO